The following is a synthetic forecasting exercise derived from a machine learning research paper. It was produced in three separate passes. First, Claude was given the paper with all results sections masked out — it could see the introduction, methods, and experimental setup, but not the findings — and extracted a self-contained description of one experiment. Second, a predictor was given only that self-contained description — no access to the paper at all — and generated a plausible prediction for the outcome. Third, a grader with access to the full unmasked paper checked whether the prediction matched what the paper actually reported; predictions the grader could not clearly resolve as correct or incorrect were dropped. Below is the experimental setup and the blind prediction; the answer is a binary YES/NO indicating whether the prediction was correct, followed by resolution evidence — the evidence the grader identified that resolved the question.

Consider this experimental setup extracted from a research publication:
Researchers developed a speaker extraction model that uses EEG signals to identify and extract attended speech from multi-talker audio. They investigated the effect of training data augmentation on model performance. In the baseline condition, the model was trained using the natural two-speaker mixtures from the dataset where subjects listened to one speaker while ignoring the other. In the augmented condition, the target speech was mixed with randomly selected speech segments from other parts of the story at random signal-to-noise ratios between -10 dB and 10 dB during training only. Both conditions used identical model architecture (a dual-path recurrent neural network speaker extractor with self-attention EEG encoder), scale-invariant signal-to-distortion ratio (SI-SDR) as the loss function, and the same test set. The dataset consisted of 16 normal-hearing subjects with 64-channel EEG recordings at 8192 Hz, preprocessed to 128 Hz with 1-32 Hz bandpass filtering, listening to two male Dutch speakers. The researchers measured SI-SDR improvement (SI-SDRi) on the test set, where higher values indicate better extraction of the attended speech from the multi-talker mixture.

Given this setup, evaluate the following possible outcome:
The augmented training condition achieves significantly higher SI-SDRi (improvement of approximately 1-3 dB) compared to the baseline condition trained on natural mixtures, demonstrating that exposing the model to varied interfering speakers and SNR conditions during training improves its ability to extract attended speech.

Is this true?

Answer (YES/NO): NO